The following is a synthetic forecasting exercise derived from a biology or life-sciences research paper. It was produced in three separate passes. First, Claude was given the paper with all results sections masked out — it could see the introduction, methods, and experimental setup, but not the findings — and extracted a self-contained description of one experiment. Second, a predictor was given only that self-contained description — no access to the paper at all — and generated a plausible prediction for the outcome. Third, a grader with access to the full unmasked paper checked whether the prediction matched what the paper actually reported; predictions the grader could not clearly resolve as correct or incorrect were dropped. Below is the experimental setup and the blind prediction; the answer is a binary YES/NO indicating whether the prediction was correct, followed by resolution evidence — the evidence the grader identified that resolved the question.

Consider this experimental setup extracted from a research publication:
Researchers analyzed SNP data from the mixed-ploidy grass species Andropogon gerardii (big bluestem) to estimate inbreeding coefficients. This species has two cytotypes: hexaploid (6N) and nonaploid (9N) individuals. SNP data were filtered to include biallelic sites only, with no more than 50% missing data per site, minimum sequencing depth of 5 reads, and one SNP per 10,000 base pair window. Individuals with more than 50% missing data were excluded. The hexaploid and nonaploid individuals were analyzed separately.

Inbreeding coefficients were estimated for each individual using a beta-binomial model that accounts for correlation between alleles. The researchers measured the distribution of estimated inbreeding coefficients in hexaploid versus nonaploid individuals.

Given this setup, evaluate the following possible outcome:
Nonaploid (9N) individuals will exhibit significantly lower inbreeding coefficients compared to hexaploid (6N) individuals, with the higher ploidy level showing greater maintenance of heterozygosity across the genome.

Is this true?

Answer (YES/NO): NO